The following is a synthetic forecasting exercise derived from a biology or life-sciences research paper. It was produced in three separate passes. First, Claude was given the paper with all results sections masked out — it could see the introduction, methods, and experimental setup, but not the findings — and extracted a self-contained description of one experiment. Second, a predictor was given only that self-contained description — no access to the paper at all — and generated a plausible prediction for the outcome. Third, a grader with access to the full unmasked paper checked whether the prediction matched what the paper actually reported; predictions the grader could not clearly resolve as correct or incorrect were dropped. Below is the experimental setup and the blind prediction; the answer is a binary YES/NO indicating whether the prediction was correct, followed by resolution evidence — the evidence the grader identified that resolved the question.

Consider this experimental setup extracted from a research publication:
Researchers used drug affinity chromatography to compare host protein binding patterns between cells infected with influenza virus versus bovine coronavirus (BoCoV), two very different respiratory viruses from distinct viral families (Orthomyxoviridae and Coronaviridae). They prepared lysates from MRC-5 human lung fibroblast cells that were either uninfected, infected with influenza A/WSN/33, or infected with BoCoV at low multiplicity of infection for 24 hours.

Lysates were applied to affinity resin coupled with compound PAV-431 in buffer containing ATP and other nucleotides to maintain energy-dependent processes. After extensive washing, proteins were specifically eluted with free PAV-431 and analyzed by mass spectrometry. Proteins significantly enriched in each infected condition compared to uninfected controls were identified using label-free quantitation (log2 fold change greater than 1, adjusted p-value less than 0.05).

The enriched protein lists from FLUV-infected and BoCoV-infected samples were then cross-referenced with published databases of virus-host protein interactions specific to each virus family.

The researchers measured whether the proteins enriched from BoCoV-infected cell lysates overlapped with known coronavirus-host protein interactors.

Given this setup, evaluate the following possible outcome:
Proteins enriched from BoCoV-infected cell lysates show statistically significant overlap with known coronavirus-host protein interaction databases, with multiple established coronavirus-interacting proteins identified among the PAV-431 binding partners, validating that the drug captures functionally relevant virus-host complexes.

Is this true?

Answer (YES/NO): YES